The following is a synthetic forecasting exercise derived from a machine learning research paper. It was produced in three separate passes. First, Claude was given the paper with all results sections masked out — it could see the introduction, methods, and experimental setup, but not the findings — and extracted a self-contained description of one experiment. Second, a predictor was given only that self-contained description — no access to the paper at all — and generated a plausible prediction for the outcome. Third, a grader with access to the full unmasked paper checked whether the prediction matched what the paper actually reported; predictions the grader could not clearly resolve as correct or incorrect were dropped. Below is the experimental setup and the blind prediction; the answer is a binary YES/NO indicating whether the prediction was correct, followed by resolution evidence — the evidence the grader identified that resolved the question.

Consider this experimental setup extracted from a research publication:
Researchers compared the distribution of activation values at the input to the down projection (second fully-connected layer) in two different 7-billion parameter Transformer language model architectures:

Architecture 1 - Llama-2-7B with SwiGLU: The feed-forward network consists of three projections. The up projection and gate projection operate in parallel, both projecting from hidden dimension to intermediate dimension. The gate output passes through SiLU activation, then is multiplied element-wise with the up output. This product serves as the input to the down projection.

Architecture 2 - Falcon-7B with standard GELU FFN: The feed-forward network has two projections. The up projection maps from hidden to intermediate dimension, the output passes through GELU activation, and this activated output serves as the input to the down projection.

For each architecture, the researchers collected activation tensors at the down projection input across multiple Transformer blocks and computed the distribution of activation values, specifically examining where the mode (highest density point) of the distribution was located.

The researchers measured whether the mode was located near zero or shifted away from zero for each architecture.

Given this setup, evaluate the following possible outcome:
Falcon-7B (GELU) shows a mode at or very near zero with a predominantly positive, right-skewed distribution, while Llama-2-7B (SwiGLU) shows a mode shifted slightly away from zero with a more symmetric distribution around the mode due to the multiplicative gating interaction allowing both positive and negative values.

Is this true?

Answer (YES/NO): NO